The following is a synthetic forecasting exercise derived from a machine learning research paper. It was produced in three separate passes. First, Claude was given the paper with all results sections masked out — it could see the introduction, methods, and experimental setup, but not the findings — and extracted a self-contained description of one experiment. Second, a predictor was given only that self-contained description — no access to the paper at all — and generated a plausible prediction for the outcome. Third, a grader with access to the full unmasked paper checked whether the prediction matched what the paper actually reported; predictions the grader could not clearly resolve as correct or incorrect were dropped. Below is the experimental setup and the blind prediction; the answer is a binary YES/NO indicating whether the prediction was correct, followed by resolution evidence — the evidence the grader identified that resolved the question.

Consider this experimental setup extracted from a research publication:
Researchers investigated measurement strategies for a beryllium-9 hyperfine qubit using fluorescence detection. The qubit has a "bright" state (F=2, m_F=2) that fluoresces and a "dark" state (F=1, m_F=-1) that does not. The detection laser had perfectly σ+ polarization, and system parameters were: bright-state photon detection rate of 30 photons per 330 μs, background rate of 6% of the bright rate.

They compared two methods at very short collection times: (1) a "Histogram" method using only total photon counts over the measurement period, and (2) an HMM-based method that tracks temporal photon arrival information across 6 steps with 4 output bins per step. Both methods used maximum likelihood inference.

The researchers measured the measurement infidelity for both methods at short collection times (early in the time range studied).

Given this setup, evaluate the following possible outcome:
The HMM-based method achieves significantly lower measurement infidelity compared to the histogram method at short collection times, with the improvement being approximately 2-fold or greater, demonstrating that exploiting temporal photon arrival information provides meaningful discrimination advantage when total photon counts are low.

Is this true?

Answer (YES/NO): NO